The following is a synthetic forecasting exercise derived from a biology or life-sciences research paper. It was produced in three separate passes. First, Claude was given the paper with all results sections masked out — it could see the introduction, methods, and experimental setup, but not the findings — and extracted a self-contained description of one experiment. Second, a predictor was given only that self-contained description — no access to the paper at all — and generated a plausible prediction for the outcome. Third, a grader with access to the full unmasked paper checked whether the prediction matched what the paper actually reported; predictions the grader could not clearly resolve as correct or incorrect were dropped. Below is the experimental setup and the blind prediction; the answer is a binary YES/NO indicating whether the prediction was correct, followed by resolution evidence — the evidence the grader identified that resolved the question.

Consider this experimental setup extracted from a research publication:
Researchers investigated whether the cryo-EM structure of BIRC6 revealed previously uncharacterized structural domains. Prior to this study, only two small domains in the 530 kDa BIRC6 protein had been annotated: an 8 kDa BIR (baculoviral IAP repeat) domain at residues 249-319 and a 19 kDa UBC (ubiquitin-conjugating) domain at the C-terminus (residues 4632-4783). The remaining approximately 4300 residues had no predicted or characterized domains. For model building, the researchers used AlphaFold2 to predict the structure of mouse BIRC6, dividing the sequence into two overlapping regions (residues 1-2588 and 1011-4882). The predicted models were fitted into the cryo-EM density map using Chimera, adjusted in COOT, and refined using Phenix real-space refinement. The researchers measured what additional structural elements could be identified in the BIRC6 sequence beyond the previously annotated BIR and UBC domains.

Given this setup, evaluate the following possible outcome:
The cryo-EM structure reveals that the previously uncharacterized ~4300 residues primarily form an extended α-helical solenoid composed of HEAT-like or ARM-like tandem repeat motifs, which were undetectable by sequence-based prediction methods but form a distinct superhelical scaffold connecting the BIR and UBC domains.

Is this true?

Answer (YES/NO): NO